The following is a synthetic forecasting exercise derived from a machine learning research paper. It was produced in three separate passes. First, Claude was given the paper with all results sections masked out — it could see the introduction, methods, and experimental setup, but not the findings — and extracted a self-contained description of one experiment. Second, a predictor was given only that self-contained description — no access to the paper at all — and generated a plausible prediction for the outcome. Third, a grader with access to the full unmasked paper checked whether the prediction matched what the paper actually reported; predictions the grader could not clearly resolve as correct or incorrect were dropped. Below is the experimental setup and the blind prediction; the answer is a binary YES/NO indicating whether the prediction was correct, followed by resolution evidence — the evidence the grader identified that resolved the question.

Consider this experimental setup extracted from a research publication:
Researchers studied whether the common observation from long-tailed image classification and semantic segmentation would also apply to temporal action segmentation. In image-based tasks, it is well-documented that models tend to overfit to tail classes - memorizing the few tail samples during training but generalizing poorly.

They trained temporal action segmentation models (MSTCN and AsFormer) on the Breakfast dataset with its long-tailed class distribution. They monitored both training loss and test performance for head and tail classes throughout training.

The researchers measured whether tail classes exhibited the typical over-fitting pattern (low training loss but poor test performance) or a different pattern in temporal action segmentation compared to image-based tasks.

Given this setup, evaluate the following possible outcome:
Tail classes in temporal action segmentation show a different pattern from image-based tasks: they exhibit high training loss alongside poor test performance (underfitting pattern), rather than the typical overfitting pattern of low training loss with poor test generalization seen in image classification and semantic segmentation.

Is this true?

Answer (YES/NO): YES